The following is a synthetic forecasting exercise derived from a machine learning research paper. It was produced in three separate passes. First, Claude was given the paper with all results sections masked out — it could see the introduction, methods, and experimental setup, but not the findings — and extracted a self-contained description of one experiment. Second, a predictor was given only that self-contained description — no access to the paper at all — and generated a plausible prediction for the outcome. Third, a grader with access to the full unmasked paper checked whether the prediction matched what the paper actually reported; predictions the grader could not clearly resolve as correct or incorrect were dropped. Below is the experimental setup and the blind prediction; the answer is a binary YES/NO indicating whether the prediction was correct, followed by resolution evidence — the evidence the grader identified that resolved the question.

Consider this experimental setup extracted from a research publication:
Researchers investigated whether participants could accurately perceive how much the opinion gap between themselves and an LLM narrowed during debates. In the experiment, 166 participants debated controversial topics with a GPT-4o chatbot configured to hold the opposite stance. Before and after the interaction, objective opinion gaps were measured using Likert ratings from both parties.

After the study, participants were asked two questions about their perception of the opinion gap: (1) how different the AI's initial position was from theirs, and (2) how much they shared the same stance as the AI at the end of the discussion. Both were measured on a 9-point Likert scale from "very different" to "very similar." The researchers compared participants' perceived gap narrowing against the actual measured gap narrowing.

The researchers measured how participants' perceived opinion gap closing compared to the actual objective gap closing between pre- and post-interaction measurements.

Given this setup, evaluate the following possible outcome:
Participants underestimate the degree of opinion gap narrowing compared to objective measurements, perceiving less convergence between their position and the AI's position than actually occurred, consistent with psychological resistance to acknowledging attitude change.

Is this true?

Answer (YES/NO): YES